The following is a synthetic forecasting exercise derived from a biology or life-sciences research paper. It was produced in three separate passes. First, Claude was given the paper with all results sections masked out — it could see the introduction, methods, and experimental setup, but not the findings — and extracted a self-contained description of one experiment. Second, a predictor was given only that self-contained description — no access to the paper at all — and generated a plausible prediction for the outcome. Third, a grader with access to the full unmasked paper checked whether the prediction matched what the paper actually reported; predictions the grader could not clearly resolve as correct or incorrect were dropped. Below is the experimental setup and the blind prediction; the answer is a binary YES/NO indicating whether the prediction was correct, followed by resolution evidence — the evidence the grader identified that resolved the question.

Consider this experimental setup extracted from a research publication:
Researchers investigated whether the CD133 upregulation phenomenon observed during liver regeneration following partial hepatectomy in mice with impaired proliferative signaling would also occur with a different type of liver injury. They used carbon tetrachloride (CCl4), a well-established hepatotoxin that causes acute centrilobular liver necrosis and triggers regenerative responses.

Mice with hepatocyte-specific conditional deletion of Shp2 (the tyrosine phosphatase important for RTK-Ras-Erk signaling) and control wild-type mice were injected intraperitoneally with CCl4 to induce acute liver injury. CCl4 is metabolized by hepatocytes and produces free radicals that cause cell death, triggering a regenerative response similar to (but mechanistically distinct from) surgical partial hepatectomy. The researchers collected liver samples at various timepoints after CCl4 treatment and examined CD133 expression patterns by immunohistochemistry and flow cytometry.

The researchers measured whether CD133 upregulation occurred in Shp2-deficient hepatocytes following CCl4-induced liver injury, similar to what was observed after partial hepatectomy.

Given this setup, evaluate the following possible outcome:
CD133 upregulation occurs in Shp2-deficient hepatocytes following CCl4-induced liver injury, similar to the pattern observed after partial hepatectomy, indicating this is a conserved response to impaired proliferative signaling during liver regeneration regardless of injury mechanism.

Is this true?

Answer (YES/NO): YES